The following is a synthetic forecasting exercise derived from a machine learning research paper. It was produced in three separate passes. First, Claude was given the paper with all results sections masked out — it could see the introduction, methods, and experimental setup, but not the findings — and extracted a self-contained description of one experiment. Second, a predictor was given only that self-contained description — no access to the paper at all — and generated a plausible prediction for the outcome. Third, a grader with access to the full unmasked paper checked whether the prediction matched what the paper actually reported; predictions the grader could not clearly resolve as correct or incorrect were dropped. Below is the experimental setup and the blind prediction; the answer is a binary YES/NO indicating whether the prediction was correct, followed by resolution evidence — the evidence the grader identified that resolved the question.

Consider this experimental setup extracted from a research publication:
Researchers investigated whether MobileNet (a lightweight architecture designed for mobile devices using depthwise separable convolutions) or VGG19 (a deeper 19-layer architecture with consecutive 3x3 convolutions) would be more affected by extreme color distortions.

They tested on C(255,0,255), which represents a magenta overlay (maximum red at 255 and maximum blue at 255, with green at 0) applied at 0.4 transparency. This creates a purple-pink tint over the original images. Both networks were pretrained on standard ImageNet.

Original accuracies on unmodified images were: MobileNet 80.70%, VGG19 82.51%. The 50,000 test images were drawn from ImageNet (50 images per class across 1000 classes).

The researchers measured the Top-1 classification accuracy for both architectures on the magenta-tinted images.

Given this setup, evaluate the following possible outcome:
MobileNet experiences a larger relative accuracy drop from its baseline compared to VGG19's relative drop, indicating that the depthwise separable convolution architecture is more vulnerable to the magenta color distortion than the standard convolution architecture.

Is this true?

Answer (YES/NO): YES